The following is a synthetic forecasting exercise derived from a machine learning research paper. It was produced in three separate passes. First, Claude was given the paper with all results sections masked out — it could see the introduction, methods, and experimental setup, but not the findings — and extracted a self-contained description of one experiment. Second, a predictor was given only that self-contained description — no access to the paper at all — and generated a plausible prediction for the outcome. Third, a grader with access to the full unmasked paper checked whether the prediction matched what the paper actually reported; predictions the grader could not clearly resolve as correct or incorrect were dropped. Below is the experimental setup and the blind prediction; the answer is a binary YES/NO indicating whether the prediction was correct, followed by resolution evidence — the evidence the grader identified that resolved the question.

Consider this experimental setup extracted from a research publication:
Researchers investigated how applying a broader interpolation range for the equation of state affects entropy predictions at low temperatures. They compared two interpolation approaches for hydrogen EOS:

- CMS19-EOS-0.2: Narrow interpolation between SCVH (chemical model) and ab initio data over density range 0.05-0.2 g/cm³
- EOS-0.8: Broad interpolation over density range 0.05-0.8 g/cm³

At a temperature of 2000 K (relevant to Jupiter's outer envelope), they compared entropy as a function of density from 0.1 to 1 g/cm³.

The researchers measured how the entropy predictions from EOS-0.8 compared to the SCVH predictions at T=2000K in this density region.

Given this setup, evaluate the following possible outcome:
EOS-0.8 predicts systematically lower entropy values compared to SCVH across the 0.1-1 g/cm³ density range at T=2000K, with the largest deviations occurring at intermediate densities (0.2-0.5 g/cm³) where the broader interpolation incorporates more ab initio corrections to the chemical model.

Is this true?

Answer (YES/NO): NO